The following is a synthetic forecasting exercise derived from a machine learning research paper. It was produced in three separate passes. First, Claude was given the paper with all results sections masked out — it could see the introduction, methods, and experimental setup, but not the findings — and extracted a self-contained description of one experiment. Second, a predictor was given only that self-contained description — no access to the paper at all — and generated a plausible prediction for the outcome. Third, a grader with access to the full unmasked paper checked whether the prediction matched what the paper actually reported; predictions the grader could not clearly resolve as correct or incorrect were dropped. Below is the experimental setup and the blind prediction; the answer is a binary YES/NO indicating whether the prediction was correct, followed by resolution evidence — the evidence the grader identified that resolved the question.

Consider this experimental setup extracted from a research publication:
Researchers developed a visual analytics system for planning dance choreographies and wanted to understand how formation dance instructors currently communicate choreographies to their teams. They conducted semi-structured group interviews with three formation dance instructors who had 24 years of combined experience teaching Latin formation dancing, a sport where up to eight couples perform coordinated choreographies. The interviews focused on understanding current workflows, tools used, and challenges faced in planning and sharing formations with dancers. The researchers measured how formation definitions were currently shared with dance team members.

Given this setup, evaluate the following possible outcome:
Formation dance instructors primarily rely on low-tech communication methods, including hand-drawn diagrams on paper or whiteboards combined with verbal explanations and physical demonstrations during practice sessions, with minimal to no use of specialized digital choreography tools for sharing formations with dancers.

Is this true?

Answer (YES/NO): NO